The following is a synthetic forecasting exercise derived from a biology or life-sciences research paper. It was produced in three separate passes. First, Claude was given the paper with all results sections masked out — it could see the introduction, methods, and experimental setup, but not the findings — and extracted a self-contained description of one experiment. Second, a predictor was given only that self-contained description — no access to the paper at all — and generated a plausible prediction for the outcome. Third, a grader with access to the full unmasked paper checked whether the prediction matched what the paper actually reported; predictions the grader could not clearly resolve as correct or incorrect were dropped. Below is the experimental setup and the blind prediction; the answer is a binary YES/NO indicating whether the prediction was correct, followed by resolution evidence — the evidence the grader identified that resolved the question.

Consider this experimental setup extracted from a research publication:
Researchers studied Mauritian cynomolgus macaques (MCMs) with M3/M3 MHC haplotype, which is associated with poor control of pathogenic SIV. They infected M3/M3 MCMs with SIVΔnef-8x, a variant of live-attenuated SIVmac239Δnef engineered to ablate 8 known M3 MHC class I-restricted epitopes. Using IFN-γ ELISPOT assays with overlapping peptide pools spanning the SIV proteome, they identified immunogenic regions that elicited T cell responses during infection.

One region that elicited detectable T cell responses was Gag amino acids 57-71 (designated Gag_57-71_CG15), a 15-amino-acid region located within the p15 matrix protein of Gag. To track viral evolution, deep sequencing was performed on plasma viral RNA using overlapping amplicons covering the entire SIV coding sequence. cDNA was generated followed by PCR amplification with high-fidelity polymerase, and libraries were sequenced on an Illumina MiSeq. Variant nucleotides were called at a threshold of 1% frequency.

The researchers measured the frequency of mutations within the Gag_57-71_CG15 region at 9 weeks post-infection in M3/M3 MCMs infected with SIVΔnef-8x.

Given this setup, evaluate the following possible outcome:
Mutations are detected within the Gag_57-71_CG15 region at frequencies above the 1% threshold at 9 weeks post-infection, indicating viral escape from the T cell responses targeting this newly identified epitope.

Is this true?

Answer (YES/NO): YES